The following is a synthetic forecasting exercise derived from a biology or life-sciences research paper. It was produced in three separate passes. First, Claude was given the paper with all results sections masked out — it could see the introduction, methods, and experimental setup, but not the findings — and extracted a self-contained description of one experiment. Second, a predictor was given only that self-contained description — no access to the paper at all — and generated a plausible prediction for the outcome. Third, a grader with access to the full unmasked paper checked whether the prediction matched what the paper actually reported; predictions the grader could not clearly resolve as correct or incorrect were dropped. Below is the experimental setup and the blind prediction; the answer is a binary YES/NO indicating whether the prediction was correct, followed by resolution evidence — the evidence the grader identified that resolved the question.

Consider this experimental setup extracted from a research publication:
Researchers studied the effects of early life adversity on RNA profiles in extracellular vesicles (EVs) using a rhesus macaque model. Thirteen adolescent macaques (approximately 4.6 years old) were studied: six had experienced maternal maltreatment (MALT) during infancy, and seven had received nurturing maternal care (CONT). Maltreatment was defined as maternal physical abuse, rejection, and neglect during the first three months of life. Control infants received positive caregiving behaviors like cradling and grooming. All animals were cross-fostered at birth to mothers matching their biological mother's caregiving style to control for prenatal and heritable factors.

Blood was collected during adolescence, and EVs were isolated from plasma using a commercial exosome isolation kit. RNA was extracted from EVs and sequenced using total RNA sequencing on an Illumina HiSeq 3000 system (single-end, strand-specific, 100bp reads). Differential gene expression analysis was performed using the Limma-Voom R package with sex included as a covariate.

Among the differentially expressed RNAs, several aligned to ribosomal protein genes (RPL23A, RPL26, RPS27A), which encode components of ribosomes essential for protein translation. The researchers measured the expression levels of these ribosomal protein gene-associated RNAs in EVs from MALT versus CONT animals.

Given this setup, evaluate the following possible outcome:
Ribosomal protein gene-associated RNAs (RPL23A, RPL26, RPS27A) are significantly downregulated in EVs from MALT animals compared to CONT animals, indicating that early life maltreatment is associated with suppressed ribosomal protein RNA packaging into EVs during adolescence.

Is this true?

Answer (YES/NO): YES